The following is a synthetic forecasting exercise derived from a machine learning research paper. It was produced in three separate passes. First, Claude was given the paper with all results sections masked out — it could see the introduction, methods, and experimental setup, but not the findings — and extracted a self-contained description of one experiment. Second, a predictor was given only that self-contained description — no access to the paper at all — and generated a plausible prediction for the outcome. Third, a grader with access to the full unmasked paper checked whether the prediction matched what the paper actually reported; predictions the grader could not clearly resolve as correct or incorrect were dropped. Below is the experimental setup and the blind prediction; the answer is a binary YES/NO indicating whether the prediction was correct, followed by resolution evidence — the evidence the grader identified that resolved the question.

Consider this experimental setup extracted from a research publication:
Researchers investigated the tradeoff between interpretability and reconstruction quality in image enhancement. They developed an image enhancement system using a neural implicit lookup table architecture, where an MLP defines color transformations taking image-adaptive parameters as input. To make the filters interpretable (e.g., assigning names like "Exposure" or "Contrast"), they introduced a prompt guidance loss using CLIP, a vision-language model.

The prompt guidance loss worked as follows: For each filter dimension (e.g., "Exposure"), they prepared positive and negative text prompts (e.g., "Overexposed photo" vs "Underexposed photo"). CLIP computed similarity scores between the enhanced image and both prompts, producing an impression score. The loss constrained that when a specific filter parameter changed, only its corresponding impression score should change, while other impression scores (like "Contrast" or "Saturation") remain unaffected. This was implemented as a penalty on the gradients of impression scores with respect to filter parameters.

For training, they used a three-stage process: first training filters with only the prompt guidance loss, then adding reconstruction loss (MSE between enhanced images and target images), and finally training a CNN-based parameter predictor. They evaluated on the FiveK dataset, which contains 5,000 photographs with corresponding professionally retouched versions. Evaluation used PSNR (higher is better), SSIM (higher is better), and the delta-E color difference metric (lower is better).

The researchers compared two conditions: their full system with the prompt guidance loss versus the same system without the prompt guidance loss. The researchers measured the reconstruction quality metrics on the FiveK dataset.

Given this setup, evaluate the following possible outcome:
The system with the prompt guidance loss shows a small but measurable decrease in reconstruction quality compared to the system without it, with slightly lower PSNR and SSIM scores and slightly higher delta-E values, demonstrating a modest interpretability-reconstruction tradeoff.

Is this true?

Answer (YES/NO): NO